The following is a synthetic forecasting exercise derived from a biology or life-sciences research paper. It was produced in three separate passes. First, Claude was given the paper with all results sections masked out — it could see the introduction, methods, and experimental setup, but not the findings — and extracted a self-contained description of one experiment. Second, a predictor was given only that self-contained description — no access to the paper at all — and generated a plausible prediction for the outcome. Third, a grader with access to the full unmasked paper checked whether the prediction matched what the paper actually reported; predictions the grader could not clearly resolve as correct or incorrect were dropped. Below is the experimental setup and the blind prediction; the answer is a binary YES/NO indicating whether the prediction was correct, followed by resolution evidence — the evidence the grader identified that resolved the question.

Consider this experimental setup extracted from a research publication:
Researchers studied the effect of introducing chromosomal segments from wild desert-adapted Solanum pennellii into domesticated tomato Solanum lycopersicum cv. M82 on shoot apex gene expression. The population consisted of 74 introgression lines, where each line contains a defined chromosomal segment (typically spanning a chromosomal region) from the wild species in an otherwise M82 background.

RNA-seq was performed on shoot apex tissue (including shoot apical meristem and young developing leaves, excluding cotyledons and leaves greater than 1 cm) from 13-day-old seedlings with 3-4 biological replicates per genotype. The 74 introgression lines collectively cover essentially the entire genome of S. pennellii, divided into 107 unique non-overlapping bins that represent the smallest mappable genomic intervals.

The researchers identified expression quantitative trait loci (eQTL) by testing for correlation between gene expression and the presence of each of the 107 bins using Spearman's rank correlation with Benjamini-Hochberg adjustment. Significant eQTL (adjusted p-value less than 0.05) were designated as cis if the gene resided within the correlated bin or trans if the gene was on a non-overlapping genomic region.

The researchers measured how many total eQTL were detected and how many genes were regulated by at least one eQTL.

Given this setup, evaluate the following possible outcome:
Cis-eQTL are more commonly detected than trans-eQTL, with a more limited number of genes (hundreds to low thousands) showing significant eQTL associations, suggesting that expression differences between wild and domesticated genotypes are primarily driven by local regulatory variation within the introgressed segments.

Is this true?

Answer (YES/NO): NO